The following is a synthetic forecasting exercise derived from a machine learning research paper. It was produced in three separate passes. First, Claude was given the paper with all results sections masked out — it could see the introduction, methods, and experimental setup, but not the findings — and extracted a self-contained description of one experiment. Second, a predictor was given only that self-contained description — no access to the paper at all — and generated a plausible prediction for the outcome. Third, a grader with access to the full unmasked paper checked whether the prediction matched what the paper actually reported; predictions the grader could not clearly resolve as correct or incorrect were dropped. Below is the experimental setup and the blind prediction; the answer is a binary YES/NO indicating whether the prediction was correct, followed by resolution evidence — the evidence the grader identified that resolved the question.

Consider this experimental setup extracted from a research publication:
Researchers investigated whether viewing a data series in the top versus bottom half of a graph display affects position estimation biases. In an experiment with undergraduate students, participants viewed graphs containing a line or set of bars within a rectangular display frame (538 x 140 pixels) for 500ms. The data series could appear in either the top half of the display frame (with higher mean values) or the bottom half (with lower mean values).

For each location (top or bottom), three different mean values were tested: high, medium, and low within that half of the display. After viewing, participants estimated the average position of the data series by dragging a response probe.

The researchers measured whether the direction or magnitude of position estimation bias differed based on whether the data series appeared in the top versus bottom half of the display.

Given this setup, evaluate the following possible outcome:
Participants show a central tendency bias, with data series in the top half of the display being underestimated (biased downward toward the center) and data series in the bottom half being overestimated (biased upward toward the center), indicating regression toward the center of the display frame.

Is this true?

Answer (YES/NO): NO